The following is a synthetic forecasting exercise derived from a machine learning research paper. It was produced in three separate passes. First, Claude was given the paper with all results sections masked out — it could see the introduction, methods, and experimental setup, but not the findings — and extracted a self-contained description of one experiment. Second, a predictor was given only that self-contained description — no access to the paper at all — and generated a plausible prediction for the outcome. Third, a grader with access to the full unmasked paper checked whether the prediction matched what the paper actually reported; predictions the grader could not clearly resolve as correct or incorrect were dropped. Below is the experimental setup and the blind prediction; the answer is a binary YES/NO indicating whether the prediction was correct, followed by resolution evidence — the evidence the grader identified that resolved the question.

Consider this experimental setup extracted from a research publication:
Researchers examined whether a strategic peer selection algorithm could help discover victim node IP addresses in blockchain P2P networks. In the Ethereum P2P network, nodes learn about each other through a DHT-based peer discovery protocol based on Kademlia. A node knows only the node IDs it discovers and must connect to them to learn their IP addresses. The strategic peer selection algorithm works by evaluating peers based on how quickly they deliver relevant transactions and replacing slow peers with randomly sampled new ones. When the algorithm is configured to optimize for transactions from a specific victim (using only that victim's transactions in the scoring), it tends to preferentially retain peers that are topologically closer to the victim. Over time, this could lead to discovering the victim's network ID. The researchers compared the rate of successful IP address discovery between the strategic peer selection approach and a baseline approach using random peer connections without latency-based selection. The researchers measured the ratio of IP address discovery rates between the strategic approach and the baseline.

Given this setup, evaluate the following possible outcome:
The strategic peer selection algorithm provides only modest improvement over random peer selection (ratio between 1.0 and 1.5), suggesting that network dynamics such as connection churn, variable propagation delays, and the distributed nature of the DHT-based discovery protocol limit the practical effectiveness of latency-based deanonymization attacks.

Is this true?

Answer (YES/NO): NO